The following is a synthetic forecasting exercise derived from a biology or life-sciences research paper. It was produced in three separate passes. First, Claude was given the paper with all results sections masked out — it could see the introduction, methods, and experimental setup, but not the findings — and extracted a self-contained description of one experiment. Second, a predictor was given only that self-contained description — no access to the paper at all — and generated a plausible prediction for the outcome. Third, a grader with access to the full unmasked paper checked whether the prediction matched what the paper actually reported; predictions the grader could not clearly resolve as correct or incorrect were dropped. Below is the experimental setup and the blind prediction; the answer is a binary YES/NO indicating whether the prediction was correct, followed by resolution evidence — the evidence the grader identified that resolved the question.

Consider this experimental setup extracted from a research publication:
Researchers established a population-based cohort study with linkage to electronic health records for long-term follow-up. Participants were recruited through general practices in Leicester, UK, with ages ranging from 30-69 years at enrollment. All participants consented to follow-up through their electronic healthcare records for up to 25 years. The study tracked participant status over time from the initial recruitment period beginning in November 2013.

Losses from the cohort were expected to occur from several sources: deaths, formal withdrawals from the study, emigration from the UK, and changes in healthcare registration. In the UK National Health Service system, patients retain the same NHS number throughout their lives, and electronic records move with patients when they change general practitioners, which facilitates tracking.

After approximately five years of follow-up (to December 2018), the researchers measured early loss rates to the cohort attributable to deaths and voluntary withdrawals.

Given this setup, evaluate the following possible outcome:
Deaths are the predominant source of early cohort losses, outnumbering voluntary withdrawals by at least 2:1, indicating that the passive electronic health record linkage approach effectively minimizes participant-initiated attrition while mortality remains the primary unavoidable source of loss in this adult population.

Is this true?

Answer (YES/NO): YES